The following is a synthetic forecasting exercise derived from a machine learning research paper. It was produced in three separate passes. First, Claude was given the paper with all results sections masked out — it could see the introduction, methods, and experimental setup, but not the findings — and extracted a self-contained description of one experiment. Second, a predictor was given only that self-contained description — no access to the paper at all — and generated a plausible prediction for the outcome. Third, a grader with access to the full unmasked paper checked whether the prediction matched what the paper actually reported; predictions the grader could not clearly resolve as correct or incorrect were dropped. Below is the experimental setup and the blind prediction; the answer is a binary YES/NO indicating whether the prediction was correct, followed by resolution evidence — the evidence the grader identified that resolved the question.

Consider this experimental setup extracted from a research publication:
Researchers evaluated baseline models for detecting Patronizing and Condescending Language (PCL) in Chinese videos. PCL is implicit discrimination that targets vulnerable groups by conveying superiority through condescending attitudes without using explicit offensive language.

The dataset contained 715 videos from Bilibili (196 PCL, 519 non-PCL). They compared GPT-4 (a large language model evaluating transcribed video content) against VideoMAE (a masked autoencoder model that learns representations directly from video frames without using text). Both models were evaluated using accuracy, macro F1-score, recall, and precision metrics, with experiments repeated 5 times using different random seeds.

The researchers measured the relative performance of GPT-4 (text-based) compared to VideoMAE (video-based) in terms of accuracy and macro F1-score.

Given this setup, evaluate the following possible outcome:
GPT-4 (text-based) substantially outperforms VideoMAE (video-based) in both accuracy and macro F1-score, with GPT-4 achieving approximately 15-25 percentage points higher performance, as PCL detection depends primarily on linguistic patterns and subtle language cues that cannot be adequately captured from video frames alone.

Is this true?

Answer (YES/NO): NO